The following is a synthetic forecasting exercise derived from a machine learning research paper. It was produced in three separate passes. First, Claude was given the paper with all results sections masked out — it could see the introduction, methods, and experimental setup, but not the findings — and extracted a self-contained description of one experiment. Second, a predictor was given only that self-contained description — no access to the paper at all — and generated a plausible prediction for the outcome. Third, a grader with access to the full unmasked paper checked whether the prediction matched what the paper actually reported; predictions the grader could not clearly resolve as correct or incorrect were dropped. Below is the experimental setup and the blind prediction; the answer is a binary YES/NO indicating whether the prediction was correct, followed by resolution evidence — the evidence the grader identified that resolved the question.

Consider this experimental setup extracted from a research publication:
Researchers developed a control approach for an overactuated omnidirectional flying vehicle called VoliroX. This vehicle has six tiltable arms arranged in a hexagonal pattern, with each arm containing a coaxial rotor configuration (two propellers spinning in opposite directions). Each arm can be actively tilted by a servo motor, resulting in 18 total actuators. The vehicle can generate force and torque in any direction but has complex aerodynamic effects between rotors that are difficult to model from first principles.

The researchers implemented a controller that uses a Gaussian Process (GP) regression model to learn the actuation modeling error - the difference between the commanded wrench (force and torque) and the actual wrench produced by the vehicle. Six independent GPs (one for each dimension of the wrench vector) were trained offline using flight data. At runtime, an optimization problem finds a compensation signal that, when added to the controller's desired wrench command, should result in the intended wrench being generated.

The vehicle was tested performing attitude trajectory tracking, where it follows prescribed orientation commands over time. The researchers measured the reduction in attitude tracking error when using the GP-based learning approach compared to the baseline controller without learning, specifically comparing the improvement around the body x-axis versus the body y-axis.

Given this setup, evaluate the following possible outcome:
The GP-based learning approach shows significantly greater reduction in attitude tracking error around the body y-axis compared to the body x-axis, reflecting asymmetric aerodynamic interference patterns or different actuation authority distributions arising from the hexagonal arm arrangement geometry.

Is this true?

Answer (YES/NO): YES